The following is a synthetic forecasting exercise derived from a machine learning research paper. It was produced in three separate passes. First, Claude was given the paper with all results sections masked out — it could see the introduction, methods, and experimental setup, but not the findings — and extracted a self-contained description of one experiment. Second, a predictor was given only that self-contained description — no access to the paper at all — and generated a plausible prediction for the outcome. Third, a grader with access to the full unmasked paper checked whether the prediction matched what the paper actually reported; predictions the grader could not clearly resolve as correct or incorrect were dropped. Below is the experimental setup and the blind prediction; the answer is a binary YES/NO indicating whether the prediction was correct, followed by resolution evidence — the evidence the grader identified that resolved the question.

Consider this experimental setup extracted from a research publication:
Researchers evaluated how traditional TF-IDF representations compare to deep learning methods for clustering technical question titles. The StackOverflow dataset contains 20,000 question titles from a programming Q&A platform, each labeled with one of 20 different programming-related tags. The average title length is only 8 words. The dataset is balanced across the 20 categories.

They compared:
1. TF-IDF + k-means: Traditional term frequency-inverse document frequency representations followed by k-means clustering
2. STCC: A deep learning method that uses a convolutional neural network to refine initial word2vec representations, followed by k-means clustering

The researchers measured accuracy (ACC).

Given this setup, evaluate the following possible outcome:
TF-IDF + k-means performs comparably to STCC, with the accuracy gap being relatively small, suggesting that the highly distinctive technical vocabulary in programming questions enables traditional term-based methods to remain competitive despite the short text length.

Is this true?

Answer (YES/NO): NO